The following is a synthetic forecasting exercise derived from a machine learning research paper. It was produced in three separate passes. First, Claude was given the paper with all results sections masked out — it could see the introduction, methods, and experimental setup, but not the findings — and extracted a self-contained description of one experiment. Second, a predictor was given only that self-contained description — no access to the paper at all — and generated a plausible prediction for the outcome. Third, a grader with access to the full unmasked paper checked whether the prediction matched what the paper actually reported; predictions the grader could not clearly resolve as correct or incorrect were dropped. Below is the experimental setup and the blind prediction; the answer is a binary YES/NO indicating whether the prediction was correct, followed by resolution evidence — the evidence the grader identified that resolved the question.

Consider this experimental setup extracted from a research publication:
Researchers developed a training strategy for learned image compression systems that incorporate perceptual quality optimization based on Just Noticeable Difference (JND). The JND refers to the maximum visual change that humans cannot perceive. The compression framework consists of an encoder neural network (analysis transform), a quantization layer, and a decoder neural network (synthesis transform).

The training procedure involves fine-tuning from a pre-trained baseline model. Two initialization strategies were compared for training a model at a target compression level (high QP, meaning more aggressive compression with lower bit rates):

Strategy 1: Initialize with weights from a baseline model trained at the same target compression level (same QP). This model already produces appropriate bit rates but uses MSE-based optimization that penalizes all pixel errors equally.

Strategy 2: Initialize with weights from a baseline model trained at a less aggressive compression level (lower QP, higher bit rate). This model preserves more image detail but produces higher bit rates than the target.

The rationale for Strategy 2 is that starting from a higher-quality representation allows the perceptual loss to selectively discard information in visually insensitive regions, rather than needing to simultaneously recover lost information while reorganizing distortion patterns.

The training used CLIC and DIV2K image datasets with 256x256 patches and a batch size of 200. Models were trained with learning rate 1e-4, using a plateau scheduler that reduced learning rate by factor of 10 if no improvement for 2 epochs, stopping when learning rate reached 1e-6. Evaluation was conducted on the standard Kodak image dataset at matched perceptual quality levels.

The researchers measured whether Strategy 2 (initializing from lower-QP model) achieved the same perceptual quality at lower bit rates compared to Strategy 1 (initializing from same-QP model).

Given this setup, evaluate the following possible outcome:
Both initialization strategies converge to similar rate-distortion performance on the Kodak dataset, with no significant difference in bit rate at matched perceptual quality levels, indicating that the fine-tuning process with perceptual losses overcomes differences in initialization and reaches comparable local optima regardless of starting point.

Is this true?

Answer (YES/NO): NO